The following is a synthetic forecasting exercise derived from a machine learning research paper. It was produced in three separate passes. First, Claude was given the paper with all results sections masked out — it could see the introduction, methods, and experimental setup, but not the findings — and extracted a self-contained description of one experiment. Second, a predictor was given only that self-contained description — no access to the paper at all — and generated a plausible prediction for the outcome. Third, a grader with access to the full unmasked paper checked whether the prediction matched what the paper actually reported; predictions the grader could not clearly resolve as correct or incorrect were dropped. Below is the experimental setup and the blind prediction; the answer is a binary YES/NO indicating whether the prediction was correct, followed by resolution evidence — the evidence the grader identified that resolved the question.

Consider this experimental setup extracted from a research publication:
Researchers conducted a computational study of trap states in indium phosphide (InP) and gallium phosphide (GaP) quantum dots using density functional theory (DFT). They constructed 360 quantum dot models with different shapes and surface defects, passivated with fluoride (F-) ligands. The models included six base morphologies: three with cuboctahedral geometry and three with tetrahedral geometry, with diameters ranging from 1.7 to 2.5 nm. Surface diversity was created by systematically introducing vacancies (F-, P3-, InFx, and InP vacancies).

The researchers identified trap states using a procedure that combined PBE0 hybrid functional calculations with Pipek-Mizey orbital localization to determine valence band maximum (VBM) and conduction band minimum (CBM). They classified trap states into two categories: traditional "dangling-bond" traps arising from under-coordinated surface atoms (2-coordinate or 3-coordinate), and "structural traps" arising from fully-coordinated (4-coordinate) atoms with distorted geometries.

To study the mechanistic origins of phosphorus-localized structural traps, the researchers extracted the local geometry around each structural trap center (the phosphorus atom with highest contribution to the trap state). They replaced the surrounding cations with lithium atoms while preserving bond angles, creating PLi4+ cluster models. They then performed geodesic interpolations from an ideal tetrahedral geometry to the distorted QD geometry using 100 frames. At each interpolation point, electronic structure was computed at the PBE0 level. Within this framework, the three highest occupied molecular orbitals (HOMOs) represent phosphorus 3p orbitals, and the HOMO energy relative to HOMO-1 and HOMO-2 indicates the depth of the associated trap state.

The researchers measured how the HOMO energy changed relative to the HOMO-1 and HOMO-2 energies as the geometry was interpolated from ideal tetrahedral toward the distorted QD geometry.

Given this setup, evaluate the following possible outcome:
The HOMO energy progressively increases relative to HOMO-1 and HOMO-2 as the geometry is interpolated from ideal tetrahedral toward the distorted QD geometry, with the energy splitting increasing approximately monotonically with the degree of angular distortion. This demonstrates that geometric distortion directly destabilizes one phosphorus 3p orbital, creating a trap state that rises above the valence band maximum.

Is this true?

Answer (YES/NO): YES